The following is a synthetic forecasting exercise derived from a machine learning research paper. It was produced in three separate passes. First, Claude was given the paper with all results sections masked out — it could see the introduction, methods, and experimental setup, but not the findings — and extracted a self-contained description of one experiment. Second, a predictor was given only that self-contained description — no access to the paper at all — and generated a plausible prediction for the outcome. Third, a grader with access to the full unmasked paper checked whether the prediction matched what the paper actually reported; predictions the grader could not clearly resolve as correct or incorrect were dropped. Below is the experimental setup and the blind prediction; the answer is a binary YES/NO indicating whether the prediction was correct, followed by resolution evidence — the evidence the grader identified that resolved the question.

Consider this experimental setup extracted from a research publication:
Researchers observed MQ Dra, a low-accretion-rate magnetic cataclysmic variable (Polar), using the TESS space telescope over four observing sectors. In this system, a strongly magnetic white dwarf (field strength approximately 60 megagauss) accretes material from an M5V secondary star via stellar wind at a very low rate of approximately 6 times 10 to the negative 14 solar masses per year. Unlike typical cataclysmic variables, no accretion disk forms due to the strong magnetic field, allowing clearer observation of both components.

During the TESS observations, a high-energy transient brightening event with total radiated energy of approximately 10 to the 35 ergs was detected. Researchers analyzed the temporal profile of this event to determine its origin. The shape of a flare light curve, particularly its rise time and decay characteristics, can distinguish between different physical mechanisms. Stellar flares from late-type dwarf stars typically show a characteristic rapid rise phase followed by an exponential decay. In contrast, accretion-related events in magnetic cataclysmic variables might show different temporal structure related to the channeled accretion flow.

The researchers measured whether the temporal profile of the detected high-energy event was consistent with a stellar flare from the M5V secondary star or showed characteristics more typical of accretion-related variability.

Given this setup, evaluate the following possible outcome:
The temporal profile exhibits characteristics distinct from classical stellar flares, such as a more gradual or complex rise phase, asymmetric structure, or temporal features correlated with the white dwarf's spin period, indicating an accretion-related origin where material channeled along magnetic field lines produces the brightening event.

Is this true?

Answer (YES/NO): NO